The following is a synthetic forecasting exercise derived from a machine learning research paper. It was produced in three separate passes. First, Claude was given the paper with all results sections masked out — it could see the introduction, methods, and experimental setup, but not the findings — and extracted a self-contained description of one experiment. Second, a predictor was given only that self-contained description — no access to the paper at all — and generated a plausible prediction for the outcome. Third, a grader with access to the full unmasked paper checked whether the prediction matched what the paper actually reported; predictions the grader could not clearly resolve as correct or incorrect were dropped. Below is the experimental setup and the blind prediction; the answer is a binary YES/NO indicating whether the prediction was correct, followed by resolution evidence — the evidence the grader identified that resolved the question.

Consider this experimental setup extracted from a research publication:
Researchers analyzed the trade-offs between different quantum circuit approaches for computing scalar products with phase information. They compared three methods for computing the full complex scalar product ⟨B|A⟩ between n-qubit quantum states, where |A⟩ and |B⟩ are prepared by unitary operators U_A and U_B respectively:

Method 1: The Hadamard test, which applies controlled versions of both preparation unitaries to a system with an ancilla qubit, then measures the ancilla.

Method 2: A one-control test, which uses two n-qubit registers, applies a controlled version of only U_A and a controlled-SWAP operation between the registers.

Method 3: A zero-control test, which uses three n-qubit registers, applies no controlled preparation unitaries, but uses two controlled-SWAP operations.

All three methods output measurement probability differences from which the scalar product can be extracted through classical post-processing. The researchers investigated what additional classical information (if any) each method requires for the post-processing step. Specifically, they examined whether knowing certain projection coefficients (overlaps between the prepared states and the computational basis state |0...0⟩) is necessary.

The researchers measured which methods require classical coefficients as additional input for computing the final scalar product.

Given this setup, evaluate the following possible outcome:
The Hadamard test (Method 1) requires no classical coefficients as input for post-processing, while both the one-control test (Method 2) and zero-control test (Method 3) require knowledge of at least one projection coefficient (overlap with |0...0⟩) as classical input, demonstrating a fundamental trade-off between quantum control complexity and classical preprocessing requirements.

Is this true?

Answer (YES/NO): YES